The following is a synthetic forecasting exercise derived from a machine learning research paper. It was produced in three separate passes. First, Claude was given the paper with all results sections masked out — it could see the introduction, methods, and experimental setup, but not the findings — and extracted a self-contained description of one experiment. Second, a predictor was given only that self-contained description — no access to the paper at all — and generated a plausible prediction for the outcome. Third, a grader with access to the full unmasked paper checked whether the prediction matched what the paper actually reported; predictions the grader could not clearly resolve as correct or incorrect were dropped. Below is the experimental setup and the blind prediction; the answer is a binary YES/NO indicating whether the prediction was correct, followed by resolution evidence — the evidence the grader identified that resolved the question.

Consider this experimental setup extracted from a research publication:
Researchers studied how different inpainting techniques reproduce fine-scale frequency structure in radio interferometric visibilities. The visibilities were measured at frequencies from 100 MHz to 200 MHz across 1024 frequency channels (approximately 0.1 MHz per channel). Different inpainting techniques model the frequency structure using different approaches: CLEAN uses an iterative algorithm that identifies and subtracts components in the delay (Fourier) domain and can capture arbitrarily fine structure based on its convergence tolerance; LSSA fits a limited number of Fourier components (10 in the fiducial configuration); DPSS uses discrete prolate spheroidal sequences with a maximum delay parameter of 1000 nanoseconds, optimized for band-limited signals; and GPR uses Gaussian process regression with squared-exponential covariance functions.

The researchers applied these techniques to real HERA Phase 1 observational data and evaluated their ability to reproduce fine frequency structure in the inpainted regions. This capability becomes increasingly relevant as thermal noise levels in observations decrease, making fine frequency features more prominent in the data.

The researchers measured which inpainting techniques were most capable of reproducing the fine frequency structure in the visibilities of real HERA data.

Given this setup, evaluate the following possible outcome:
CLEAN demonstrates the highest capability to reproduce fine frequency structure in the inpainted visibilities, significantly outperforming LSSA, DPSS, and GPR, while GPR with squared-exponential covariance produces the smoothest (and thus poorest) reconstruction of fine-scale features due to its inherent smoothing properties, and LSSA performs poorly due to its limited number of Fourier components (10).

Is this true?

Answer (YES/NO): NO